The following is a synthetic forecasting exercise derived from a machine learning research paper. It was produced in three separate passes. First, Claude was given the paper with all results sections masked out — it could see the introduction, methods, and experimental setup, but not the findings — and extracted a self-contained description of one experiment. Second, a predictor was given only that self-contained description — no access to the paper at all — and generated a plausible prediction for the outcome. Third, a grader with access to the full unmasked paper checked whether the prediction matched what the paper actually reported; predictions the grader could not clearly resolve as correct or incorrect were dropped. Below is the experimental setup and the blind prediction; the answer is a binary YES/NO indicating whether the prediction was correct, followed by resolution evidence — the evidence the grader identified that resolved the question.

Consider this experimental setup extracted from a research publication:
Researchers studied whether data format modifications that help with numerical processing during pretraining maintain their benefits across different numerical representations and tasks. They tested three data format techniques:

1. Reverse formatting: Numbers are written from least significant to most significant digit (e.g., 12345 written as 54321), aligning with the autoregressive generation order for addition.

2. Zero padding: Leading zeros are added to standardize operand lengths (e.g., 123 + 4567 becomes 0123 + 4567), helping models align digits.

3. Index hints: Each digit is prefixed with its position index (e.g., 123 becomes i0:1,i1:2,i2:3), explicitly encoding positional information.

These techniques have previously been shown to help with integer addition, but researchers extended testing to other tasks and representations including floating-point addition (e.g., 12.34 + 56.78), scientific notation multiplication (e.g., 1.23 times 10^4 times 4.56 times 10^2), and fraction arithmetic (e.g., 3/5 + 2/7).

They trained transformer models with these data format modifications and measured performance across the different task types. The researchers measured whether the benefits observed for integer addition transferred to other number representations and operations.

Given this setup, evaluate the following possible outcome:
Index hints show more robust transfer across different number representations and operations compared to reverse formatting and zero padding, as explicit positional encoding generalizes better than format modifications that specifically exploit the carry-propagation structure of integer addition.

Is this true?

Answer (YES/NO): NO